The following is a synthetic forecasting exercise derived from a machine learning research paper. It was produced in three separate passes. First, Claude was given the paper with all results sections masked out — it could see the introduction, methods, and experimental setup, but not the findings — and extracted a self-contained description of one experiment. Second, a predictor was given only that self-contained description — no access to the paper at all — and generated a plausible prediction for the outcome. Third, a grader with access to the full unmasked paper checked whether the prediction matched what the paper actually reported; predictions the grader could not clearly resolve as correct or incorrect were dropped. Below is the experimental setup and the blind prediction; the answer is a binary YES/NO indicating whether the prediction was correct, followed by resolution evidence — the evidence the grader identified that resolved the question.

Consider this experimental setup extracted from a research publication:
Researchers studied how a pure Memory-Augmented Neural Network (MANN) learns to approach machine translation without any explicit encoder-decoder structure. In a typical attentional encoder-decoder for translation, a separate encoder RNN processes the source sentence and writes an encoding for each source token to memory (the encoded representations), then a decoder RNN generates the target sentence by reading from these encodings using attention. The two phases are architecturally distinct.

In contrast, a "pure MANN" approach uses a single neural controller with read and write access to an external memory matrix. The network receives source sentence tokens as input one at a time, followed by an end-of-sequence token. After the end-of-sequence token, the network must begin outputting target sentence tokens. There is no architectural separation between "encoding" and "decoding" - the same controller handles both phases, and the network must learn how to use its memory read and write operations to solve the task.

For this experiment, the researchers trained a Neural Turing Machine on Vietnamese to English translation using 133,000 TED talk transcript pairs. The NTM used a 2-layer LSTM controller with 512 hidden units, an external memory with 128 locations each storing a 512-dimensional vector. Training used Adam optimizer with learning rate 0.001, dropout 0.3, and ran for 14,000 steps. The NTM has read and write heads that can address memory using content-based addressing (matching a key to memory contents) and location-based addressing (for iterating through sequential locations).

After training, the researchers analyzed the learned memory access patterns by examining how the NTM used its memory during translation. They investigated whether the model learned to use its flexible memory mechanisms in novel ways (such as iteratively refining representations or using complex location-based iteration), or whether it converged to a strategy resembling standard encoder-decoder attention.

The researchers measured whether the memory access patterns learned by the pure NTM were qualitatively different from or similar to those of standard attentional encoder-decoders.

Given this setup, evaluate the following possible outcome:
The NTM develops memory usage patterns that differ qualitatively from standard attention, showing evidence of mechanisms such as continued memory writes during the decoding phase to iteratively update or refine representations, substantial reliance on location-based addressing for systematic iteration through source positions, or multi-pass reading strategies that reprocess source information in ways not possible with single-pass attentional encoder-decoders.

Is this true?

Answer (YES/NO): NO